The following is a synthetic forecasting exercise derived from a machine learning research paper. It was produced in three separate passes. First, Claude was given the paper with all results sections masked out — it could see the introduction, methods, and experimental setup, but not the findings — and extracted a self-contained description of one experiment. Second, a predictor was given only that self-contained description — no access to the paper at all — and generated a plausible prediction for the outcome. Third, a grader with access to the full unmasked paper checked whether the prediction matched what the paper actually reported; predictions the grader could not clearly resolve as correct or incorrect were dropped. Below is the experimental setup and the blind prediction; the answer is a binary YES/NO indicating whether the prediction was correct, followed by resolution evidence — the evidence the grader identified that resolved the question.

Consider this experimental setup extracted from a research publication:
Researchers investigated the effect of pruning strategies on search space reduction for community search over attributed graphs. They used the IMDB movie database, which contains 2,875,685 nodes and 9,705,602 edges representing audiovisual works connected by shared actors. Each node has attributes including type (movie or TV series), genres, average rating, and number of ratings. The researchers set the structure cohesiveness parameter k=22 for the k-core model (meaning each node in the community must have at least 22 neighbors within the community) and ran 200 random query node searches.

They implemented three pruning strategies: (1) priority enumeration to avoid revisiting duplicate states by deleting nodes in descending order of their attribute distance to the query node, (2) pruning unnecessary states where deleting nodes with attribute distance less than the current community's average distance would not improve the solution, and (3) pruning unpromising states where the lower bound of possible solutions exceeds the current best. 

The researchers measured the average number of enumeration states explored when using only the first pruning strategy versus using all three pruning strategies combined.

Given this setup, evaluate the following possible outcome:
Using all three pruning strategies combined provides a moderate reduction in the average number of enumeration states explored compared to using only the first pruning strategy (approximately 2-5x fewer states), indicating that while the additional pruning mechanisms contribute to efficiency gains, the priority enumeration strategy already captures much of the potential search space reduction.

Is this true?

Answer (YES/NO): NO